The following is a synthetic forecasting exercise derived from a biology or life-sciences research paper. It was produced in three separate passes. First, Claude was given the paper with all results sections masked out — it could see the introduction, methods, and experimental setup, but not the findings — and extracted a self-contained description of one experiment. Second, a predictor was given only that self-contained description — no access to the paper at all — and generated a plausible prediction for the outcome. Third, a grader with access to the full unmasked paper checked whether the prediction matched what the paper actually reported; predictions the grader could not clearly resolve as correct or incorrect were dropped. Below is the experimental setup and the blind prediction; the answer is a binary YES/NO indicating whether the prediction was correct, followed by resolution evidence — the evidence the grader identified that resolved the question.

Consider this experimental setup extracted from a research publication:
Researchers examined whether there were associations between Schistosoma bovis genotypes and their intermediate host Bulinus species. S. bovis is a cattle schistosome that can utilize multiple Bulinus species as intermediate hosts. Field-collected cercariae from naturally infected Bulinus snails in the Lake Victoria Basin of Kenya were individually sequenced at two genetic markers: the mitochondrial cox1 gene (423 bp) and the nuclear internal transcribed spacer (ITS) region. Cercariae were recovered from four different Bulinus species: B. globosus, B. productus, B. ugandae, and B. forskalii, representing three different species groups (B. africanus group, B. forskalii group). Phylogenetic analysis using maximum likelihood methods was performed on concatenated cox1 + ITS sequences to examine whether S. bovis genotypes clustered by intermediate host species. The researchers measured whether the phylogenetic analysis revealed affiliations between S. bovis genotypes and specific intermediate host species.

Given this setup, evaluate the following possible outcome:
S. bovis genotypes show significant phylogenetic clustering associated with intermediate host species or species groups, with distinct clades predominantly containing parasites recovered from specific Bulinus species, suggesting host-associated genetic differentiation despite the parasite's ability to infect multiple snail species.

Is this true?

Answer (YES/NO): NO